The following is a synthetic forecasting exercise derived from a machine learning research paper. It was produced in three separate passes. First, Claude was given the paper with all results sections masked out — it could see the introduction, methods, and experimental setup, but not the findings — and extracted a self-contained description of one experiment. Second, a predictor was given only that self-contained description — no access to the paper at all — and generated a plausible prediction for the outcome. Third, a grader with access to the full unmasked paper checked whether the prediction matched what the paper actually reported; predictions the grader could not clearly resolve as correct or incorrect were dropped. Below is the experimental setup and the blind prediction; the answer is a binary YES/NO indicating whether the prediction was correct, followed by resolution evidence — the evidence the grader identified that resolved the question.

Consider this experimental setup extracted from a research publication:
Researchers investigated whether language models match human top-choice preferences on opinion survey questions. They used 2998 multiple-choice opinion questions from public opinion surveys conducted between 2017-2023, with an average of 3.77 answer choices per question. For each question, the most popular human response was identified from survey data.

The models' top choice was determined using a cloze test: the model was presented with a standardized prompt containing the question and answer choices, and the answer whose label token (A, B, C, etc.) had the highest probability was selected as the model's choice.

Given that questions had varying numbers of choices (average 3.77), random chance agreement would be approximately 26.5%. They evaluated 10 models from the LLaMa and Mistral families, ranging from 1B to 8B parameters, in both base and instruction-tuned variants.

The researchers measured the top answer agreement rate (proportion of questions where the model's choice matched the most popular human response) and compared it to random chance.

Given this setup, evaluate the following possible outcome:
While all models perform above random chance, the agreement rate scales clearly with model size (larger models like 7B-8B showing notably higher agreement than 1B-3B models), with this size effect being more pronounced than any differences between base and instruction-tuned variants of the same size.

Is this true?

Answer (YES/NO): NO